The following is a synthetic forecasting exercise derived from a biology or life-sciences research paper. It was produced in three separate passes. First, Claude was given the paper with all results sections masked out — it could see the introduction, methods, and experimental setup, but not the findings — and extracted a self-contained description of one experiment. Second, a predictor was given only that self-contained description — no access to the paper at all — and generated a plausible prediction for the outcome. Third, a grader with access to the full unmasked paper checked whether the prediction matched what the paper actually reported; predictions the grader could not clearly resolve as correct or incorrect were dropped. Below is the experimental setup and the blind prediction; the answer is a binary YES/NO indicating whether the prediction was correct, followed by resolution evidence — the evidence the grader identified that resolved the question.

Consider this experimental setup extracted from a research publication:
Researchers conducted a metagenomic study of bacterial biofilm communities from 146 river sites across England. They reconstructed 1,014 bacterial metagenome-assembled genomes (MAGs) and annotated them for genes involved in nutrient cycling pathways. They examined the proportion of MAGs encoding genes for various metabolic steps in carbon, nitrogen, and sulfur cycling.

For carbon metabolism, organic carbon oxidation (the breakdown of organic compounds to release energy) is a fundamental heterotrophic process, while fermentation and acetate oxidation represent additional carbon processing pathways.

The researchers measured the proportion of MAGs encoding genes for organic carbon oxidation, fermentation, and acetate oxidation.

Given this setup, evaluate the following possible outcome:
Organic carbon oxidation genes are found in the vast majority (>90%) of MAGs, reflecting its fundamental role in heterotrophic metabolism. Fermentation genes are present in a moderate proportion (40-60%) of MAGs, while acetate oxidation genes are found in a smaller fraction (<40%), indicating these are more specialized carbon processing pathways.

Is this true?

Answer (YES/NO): NO